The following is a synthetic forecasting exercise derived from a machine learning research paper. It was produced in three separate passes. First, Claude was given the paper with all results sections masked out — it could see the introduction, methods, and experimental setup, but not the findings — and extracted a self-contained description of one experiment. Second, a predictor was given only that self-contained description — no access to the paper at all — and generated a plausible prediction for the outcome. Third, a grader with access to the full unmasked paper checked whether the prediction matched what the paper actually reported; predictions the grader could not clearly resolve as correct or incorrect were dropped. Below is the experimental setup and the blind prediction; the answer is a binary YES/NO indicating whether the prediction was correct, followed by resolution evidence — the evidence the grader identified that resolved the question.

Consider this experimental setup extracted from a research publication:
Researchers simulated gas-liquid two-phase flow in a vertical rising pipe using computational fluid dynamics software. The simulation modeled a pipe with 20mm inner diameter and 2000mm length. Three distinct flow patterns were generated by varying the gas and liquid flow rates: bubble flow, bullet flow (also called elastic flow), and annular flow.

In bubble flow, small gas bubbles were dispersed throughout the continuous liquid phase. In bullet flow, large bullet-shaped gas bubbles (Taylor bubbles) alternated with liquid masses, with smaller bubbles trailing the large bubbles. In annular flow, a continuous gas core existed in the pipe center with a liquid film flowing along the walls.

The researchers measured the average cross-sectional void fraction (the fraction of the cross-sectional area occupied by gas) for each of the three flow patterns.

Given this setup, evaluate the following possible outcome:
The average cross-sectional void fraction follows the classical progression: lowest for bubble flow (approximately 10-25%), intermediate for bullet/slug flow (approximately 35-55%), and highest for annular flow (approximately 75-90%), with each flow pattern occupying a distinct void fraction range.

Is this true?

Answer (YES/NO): YES